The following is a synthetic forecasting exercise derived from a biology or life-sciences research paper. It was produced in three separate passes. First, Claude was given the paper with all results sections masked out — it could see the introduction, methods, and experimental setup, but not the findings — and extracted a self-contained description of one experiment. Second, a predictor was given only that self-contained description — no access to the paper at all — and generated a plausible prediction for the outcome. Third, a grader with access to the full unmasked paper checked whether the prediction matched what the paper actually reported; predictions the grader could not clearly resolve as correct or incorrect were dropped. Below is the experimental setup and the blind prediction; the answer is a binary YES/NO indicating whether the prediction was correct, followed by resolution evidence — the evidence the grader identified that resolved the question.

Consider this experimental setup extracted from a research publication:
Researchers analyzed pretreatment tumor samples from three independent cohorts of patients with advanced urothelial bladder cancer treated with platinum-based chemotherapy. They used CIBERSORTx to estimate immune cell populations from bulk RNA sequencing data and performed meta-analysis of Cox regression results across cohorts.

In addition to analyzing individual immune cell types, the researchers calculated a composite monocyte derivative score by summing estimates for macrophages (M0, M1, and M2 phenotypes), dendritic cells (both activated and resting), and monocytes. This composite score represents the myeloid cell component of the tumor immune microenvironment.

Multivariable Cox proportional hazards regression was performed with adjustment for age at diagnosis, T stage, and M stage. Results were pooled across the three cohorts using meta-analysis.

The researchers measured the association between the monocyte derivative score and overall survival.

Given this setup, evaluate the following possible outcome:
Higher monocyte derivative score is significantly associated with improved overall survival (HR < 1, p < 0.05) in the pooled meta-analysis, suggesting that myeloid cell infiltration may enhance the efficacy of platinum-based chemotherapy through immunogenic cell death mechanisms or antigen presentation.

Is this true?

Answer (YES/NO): NO